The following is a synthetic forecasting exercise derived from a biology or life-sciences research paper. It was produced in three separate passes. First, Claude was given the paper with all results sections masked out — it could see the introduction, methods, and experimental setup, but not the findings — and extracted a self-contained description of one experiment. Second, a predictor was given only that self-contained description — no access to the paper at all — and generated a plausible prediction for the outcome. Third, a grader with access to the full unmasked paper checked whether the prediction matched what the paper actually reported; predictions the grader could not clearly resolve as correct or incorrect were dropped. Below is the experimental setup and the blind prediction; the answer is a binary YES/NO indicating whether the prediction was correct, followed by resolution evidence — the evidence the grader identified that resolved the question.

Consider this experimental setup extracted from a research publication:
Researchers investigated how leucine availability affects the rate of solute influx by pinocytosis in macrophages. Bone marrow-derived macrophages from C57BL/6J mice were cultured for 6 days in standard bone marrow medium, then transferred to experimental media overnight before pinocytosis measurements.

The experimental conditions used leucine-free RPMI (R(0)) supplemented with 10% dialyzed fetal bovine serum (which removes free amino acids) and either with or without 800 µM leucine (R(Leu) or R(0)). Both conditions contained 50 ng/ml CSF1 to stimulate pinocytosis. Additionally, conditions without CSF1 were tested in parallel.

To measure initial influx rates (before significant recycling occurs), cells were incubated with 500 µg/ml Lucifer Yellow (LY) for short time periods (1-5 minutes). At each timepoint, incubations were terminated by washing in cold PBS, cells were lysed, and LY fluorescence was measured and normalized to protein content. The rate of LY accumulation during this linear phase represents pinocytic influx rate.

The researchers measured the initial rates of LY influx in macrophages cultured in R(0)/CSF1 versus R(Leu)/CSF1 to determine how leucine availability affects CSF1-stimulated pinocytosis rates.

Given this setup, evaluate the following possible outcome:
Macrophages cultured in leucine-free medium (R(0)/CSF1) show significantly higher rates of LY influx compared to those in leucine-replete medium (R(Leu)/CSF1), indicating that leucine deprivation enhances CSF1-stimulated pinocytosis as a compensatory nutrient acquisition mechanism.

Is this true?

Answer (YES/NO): NO